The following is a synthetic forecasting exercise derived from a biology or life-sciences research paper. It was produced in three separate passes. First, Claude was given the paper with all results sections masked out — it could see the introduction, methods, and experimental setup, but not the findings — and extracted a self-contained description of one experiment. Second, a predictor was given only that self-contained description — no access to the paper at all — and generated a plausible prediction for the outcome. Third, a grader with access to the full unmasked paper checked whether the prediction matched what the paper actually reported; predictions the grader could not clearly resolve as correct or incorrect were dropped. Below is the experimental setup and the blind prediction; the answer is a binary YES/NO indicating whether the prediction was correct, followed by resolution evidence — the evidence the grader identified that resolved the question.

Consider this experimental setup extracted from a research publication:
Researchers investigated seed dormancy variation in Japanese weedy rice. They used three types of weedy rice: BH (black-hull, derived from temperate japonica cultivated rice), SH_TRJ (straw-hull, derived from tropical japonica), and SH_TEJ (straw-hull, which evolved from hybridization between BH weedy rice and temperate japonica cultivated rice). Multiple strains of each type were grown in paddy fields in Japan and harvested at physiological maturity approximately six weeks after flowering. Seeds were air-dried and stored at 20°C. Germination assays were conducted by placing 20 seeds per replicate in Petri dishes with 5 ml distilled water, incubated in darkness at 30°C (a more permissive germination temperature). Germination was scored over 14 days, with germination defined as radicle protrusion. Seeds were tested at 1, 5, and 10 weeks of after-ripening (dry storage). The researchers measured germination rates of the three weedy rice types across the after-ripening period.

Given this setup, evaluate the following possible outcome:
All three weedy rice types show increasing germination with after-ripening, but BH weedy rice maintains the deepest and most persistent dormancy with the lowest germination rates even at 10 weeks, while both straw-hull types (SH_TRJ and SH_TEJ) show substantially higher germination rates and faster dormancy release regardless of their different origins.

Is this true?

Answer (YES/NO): NO